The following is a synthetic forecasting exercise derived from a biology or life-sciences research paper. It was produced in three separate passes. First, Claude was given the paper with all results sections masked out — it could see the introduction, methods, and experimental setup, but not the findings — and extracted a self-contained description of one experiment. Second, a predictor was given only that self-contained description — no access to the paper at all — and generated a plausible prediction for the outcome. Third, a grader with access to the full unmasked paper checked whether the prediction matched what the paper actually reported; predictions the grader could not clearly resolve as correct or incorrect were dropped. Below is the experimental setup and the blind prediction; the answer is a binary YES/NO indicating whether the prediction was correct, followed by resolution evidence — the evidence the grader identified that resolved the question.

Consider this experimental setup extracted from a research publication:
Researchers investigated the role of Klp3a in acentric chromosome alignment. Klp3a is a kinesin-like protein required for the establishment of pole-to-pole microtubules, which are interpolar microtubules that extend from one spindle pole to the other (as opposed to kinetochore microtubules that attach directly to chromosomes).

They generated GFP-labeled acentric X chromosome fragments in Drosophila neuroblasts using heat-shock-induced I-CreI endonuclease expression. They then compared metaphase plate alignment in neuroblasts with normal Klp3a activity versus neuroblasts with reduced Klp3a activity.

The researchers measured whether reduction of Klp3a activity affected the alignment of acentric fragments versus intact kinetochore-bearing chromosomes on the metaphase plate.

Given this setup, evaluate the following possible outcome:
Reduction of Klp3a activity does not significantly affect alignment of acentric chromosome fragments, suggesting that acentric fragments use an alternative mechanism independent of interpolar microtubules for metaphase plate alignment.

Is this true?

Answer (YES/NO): NO